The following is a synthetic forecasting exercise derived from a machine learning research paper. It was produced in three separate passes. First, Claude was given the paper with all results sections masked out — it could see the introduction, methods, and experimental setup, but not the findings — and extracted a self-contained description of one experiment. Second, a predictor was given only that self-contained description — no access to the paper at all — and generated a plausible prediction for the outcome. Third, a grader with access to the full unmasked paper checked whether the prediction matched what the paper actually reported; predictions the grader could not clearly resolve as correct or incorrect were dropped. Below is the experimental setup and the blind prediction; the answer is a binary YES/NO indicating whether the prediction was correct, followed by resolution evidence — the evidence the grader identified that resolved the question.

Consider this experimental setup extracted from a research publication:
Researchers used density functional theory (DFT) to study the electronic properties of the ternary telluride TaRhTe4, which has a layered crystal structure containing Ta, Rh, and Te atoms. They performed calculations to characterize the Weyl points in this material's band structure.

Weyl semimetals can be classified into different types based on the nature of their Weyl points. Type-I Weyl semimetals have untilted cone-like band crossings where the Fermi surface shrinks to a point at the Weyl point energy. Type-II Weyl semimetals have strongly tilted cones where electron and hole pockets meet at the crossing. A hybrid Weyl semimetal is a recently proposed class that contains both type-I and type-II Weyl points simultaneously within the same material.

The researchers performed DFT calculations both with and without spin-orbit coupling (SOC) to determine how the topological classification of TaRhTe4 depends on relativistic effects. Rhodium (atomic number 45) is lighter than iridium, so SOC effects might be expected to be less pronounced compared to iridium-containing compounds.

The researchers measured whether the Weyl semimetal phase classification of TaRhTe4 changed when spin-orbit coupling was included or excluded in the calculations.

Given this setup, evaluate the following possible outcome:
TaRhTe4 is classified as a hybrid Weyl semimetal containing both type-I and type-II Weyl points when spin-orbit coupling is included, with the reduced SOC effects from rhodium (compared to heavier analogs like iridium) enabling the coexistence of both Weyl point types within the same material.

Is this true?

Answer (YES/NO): NO